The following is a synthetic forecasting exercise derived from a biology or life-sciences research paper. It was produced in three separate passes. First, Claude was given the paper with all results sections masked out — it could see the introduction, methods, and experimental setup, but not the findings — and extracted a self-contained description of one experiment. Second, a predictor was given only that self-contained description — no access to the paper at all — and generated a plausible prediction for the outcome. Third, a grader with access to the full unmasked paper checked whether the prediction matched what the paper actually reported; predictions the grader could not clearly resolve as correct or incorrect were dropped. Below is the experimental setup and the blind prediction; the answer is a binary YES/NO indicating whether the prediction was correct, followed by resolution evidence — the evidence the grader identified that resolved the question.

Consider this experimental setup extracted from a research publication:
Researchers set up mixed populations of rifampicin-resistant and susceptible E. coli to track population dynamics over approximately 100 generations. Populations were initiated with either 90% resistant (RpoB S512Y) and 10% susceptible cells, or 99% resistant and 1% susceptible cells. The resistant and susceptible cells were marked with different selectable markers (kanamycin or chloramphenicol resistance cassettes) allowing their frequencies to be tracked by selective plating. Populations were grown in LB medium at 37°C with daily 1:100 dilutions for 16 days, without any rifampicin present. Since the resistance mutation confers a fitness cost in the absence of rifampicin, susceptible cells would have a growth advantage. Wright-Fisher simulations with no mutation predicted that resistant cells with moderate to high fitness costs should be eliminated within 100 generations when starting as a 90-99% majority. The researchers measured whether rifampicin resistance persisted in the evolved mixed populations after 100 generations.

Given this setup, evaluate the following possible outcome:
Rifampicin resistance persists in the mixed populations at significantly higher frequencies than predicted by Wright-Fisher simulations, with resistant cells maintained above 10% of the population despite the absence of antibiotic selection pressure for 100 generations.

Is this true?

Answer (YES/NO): NO